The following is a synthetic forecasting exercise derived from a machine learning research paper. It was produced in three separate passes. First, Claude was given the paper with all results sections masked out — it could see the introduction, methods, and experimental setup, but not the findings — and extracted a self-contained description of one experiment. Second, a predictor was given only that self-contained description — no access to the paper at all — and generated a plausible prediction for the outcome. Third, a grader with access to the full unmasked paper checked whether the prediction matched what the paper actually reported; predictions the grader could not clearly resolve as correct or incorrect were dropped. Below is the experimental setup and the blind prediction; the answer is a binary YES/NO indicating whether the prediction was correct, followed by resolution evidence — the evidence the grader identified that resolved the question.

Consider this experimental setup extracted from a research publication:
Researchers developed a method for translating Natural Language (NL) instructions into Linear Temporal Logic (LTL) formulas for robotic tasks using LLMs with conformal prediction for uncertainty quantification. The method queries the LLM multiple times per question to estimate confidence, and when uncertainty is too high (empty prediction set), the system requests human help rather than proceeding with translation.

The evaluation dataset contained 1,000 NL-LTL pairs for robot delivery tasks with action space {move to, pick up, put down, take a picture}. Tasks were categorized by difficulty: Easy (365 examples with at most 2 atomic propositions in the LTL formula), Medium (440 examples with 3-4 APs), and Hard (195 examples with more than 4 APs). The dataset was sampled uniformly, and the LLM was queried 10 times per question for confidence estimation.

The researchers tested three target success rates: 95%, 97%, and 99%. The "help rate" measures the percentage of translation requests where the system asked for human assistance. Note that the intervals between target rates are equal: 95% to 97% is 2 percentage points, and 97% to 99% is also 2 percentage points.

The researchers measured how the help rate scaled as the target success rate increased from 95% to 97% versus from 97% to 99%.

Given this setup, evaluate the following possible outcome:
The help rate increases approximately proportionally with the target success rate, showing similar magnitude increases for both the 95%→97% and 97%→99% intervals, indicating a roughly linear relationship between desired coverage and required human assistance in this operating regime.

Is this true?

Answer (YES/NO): NO